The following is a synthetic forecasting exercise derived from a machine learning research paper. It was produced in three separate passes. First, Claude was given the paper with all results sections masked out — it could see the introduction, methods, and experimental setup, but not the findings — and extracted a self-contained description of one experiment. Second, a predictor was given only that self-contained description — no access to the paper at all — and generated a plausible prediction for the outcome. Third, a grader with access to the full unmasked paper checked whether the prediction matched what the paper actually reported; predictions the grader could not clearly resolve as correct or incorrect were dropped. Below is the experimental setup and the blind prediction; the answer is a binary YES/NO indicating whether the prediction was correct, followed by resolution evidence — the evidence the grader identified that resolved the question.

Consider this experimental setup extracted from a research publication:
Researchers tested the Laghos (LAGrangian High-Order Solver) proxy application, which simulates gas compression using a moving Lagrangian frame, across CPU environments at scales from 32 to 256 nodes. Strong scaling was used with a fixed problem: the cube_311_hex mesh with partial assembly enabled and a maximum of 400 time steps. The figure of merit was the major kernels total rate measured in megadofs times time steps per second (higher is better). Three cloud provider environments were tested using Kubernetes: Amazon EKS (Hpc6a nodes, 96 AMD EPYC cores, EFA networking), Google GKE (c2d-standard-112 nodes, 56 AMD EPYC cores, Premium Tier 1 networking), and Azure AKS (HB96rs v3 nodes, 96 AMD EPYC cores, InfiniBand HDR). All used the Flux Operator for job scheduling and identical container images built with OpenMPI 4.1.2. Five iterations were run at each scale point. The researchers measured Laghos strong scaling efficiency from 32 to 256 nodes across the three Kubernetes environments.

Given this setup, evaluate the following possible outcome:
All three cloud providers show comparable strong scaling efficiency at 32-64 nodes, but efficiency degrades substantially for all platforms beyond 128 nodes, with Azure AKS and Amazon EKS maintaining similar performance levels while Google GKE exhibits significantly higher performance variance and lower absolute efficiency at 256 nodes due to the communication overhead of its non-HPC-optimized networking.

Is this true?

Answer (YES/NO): NO